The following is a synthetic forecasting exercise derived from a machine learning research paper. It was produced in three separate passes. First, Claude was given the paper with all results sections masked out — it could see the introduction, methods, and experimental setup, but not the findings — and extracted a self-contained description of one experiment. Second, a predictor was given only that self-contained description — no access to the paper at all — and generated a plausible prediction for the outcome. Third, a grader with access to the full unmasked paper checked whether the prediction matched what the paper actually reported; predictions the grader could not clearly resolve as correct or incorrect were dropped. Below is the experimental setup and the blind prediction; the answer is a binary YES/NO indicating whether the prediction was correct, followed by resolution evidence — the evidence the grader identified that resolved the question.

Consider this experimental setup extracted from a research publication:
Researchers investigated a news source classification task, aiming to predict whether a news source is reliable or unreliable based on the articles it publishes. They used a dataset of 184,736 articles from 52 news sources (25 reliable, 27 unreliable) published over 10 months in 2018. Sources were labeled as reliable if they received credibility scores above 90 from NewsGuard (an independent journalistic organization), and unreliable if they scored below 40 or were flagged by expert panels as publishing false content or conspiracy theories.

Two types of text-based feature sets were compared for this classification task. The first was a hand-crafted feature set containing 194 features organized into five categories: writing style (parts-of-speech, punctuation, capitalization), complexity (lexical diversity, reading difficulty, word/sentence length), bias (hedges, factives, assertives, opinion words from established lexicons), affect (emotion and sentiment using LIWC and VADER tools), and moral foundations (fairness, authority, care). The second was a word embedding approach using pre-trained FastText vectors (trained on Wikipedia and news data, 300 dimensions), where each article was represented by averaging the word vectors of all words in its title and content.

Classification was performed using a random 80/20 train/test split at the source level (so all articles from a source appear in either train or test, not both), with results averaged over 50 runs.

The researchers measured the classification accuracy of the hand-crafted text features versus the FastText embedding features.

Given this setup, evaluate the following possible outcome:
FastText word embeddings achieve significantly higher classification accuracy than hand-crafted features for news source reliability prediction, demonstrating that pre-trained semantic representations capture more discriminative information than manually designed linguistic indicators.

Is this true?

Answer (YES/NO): NO